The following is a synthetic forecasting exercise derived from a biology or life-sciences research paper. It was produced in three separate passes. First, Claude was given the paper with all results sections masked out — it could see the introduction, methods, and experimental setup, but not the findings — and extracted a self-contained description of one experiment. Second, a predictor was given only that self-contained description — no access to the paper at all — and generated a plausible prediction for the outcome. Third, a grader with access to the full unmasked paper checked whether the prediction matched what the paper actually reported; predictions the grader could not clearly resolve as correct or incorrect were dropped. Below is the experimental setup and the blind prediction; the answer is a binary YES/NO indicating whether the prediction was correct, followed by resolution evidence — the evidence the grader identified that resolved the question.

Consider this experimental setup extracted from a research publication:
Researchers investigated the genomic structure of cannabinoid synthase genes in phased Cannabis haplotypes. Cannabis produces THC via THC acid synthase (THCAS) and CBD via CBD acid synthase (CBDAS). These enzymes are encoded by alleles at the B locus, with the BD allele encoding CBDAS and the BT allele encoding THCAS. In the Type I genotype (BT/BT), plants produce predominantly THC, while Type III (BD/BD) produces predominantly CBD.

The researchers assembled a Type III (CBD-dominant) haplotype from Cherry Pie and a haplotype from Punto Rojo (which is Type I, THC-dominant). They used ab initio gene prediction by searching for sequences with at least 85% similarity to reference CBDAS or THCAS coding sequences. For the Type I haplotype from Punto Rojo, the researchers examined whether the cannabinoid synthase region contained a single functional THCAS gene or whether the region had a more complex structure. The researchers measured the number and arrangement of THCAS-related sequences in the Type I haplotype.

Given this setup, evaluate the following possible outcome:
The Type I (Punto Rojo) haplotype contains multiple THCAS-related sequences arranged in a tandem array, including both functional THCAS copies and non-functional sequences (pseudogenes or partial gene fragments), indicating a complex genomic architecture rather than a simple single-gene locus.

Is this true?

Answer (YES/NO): YES